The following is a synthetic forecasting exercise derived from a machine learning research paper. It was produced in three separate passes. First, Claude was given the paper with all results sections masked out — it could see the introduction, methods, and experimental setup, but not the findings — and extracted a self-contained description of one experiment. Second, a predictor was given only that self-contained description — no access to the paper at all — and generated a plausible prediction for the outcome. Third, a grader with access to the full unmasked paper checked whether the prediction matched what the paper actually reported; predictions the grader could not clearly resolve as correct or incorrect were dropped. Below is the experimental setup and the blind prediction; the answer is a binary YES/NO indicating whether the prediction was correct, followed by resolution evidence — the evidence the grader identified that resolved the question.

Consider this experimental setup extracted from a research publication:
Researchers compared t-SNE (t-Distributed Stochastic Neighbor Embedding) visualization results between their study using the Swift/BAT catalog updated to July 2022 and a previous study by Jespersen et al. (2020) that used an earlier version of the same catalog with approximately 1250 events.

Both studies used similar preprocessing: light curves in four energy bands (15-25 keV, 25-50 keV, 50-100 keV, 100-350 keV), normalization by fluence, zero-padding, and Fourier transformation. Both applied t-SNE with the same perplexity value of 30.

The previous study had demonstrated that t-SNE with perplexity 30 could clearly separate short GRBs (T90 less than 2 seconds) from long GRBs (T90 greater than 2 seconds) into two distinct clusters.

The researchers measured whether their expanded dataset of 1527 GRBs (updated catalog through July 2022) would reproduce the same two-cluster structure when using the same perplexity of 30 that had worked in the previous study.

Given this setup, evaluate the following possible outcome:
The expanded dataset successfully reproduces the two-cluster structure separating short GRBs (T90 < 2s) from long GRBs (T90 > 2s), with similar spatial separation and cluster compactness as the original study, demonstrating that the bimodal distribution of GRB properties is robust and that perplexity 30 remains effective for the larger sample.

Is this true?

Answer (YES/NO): NO